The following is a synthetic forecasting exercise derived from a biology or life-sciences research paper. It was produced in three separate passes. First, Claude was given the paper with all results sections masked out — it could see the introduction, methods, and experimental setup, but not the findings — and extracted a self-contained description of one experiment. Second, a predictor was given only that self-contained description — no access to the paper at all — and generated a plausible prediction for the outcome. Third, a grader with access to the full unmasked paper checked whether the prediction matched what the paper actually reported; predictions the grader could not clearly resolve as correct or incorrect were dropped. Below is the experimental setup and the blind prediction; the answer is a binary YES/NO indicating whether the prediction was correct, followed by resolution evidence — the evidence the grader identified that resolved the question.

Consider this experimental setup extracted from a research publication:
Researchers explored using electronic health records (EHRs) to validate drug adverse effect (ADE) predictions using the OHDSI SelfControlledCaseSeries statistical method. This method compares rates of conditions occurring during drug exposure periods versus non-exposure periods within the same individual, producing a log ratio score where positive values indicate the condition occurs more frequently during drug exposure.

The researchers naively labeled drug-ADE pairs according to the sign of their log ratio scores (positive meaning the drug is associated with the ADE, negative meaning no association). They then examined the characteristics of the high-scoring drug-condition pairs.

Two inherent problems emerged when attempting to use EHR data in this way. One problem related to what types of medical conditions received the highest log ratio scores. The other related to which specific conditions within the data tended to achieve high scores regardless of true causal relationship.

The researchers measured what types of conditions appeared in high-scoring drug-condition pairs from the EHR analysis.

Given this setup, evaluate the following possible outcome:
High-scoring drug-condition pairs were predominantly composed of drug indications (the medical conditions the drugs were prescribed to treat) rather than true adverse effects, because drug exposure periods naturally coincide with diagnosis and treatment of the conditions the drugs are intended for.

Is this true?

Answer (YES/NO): YES